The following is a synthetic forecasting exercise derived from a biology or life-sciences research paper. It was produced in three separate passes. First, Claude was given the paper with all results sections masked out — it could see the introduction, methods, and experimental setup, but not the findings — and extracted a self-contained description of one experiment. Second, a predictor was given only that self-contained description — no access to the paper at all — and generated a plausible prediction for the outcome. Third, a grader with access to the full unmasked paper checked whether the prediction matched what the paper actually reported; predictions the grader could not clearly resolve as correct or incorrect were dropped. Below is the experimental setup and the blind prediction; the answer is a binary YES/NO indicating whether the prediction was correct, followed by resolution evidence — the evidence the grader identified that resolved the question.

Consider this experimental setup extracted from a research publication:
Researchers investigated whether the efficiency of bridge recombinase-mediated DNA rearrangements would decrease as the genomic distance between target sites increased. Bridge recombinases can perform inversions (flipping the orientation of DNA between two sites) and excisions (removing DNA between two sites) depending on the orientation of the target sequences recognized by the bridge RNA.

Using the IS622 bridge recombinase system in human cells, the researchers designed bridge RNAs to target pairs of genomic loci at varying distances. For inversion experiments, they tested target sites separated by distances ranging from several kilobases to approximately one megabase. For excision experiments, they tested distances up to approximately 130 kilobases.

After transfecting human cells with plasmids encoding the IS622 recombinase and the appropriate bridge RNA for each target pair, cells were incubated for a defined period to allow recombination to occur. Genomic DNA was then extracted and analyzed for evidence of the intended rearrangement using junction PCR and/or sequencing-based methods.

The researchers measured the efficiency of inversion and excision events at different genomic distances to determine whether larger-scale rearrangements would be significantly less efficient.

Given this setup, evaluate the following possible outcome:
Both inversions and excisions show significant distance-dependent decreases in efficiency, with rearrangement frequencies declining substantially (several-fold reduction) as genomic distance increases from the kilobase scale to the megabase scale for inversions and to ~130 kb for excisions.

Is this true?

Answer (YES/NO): NO